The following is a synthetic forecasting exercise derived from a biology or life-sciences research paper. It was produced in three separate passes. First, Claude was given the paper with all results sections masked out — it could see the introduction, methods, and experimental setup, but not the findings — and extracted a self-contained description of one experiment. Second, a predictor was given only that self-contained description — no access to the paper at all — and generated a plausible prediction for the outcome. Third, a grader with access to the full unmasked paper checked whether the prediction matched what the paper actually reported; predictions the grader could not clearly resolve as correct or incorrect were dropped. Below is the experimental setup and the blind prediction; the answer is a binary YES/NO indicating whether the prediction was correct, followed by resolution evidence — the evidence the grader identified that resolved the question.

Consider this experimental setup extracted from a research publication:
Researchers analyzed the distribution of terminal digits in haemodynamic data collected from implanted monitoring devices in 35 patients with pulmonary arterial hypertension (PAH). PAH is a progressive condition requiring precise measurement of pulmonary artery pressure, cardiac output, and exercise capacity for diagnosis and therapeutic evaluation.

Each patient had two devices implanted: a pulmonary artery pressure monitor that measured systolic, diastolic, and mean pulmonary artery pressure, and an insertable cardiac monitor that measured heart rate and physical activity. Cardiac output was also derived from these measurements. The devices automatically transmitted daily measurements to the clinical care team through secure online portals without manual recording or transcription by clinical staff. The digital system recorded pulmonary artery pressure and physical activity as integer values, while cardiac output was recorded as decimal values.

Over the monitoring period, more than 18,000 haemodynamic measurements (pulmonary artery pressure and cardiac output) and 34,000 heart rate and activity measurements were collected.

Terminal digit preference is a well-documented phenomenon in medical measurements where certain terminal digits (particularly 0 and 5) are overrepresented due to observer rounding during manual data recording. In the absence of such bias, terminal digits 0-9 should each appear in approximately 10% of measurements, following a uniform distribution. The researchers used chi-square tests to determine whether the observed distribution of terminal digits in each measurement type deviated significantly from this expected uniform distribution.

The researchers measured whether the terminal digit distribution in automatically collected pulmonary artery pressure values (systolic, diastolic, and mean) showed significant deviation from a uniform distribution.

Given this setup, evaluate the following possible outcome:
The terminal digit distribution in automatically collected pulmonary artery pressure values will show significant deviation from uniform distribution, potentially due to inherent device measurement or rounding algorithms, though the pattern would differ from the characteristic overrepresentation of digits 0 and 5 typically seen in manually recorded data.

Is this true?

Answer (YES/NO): NO